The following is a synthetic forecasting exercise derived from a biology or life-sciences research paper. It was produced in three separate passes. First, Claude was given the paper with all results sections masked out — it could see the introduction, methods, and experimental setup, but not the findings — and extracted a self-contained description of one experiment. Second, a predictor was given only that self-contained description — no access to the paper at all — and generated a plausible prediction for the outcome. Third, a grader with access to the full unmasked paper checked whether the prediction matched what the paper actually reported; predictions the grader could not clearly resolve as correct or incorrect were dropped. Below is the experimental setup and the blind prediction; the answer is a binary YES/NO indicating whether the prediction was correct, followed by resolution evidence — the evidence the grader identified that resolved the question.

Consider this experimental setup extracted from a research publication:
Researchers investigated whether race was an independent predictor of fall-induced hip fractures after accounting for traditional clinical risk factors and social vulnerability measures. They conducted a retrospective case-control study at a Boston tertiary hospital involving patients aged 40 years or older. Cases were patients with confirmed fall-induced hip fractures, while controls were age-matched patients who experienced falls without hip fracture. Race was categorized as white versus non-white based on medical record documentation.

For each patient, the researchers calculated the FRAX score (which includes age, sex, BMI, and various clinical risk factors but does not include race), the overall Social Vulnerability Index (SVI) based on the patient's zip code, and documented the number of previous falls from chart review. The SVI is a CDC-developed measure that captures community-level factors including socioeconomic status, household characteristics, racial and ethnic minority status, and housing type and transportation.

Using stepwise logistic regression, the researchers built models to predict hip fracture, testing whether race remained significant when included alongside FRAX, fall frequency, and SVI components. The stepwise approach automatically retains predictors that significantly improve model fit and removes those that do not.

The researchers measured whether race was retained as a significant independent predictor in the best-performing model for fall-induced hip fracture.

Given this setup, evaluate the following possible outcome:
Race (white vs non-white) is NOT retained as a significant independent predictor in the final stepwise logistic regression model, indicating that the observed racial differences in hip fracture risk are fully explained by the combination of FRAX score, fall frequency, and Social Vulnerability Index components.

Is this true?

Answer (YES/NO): NO